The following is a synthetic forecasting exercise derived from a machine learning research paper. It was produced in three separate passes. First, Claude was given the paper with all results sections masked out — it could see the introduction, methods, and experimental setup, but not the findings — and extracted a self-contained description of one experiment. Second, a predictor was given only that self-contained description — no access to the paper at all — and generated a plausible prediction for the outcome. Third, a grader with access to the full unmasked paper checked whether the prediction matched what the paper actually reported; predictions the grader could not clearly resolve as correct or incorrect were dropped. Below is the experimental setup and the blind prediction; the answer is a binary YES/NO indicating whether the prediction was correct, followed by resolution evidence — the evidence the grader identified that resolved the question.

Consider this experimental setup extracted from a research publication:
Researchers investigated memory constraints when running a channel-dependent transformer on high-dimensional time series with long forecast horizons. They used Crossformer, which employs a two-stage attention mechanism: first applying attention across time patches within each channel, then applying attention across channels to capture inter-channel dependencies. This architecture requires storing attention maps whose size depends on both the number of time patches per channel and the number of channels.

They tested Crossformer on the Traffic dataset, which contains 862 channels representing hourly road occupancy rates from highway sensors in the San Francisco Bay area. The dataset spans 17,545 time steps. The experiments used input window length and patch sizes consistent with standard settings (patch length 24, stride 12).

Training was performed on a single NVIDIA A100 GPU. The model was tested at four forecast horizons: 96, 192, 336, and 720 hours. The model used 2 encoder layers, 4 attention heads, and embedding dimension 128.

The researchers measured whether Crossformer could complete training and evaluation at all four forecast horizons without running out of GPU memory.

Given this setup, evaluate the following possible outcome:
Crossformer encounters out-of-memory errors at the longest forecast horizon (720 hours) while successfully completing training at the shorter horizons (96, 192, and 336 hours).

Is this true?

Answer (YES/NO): YES